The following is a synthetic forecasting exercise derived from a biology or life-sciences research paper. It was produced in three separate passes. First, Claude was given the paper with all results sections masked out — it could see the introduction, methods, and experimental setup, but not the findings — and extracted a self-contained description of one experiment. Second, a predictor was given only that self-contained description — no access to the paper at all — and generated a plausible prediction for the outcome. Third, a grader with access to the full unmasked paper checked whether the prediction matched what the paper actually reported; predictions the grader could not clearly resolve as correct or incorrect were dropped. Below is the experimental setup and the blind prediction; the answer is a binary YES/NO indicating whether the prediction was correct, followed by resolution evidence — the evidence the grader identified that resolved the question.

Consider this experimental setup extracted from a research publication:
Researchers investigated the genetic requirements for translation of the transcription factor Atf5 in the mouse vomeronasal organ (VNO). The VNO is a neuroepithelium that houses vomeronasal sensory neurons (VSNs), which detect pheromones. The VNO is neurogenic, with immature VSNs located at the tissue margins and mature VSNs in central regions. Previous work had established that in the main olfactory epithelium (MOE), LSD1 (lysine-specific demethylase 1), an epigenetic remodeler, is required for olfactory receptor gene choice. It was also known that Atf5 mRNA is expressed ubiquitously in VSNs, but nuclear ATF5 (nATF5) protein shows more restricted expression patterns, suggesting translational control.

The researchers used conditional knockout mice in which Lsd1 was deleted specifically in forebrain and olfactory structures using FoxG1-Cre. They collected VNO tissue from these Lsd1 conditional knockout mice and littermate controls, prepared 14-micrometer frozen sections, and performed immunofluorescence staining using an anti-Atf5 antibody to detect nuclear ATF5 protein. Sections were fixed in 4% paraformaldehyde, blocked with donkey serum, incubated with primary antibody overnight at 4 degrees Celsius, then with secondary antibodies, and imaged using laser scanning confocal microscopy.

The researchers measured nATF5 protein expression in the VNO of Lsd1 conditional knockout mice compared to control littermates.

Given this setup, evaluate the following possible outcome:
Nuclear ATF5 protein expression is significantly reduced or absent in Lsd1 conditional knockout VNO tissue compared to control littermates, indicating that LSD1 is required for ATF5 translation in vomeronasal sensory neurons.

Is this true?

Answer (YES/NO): YES